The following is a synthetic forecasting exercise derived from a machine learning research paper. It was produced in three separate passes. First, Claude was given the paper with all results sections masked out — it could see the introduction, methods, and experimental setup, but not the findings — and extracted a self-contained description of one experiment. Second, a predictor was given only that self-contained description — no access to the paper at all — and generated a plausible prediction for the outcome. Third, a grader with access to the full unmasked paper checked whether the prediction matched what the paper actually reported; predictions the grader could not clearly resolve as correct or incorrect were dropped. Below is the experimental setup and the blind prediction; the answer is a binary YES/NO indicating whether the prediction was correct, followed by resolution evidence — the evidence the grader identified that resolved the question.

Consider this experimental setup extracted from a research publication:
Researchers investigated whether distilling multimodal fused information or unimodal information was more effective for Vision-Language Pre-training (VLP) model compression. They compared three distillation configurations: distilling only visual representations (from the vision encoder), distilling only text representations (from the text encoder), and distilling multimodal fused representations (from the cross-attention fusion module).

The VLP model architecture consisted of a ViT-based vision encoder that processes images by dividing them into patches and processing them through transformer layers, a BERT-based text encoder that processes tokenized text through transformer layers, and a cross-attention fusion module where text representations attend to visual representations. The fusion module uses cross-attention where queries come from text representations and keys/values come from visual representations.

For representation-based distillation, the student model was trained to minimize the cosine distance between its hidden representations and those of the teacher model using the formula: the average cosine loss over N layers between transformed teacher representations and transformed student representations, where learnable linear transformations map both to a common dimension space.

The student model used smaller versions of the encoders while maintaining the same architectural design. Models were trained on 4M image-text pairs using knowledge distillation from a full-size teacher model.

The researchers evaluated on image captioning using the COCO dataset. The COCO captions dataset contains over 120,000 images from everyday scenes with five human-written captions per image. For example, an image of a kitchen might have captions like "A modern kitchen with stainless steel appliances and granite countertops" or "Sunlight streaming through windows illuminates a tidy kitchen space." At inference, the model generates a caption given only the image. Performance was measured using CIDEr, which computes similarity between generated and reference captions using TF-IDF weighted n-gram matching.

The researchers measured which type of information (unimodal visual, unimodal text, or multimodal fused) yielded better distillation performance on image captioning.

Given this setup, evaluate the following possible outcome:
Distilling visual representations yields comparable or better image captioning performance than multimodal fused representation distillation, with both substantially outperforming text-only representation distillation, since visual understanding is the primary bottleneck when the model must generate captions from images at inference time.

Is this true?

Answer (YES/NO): NO